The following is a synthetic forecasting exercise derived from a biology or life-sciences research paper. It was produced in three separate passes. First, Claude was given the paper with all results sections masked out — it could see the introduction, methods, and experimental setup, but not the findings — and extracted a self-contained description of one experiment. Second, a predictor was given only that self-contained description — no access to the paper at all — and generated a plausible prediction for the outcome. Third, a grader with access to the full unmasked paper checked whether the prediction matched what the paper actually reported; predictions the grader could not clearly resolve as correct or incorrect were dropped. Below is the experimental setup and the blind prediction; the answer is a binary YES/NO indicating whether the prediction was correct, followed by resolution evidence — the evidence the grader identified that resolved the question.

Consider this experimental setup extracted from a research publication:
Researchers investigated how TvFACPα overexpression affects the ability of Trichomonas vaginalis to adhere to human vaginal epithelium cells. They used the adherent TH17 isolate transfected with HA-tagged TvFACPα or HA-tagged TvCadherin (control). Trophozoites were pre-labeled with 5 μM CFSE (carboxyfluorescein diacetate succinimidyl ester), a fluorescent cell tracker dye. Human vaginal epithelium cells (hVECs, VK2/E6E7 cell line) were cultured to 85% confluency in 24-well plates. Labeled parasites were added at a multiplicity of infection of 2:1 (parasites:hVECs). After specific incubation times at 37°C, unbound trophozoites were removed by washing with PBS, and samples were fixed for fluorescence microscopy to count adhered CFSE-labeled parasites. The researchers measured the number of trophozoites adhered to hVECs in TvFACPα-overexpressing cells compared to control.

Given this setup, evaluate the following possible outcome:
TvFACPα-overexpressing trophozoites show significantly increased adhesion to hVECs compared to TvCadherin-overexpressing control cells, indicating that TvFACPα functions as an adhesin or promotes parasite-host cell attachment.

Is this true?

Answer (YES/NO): NO